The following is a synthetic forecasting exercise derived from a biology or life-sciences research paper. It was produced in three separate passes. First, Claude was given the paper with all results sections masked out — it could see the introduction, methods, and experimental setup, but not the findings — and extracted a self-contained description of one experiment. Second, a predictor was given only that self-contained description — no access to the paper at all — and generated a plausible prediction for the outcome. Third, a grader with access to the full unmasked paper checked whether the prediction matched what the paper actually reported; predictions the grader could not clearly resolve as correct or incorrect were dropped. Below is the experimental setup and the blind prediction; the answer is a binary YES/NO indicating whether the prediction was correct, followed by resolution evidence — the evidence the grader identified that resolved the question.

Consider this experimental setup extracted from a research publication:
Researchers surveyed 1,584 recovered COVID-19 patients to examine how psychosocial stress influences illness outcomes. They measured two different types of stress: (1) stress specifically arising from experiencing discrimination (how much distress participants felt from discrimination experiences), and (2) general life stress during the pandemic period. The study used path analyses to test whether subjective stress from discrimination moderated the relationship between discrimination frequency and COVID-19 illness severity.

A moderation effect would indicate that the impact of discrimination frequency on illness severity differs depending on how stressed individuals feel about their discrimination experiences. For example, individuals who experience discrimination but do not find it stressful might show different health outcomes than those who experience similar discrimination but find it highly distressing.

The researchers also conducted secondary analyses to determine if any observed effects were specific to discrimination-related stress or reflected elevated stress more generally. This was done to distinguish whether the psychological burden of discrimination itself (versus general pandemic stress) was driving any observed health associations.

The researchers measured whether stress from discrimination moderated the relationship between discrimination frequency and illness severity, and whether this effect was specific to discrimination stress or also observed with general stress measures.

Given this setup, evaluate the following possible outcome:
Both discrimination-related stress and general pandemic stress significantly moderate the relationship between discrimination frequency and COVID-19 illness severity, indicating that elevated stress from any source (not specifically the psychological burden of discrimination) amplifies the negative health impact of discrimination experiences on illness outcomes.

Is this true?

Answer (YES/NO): NO